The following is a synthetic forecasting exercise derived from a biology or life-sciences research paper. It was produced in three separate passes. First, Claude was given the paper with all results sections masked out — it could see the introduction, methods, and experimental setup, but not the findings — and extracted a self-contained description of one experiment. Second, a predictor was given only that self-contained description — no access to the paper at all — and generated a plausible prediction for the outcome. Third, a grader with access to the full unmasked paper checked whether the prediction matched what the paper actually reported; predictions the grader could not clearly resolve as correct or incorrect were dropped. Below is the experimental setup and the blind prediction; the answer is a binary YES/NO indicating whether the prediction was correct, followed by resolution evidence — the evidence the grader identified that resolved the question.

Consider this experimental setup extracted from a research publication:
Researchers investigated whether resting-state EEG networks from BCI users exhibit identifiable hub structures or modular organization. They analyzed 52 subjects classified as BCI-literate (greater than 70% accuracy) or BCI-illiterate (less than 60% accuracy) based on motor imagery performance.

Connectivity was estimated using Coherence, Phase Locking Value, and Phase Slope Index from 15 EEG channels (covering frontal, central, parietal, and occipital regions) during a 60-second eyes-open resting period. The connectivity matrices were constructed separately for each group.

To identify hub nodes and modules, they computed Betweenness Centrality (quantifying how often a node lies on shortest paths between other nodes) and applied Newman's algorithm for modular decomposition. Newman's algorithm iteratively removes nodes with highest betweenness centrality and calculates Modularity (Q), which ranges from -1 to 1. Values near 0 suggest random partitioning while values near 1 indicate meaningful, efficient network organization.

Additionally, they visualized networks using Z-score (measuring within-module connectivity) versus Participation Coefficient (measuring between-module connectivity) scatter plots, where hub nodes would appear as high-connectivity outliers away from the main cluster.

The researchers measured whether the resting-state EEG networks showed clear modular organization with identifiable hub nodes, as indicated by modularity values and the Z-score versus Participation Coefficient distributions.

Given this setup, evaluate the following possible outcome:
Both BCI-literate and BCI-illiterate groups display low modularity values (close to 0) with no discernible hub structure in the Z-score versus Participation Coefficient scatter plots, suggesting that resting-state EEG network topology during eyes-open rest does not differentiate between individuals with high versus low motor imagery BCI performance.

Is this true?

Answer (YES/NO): YES